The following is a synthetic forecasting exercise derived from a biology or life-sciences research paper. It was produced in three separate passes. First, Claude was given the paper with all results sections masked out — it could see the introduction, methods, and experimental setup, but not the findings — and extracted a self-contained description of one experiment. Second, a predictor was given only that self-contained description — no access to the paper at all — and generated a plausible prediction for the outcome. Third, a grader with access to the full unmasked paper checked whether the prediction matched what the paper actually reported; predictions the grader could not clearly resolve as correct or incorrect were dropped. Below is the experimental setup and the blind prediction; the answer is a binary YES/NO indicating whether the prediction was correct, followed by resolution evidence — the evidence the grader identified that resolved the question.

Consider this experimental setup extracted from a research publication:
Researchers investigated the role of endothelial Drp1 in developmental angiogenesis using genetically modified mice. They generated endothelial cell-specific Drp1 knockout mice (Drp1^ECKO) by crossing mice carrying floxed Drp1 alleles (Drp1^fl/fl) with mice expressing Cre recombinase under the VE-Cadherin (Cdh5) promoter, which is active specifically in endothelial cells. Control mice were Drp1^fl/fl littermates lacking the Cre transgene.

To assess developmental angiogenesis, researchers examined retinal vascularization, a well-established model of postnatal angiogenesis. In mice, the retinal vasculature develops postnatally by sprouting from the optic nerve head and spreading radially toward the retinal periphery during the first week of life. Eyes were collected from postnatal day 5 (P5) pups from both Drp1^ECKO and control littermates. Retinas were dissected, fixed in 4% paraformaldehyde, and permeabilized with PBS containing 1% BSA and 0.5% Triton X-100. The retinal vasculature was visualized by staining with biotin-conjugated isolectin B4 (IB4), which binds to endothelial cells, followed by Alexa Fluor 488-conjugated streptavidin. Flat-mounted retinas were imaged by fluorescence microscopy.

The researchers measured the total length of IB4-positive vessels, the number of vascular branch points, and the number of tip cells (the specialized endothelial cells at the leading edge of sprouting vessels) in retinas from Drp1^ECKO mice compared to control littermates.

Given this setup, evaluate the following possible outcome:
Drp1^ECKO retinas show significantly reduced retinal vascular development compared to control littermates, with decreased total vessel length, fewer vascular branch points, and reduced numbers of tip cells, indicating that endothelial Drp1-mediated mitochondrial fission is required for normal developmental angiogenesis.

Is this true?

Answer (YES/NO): YES